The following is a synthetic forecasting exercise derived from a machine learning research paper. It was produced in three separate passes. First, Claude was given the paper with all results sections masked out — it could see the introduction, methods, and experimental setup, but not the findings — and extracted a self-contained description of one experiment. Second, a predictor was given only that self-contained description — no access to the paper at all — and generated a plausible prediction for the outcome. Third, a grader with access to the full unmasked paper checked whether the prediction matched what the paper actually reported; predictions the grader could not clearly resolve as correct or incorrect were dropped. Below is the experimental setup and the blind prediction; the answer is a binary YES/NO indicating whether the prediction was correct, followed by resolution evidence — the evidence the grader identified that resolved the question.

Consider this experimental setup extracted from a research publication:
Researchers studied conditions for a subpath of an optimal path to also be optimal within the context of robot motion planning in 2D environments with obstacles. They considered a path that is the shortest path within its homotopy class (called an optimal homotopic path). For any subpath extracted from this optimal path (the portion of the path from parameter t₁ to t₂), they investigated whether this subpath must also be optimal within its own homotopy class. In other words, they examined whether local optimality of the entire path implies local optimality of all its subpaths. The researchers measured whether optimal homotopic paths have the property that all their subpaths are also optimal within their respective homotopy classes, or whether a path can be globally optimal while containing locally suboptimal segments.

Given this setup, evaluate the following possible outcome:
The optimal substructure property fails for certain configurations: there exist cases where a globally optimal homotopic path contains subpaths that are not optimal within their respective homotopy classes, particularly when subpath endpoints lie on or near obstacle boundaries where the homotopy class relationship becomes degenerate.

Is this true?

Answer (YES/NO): NO